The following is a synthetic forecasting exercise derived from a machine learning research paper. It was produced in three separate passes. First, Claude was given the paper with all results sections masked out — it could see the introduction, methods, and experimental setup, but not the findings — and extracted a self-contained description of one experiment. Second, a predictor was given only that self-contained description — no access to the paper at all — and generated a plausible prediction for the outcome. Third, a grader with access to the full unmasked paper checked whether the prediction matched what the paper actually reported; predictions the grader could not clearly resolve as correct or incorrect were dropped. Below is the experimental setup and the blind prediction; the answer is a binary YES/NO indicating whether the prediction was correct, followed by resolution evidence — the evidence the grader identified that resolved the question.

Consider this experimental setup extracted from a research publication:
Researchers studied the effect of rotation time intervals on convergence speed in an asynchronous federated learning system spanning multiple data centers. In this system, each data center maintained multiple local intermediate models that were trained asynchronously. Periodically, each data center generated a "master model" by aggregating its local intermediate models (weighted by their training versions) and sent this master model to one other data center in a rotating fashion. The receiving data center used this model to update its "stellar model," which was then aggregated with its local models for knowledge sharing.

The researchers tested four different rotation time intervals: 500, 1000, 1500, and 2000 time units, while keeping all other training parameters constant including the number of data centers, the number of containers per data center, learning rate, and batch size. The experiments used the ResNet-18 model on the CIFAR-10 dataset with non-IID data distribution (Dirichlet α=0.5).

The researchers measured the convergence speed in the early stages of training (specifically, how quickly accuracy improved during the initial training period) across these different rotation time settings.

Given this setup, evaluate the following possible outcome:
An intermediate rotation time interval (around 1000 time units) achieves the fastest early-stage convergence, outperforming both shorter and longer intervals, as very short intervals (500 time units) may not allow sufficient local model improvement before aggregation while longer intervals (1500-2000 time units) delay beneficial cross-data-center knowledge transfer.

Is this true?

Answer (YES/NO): NO